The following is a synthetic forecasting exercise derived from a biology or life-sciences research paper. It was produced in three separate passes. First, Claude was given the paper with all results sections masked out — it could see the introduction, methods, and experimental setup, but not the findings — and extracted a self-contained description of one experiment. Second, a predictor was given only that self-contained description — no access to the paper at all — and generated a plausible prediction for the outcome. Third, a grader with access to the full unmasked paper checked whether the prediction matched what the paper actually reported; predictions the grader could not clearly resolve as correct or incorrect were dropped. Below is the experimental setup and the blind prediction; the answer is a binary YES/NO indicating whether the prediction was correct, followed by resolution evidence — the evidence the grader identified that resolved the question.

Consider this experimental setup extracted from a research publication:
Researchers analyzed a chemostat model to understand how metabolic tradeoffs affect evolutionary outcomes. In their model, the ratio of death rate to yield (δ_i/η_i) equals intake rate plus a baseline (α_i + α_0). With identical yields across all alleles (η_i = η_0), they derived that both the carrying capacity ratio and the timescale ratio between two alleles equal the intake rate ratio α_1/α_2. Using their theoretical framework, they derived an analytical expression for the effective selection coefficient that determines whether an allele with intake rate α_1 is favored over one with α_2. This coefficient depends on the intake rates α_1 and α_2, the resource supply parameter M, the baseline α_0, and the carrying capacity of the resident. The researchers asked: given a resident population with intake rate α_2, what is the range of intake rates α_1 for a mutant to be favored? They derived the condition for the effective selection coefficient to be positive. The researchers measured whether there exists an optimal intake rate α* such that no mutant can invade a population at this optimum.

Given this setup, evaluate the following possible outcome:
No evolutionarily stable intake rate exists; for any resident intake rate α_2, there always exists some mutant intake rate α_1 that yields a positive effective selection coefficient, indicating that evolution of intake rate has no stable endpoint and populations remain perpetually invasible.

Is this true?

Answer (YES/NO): NO